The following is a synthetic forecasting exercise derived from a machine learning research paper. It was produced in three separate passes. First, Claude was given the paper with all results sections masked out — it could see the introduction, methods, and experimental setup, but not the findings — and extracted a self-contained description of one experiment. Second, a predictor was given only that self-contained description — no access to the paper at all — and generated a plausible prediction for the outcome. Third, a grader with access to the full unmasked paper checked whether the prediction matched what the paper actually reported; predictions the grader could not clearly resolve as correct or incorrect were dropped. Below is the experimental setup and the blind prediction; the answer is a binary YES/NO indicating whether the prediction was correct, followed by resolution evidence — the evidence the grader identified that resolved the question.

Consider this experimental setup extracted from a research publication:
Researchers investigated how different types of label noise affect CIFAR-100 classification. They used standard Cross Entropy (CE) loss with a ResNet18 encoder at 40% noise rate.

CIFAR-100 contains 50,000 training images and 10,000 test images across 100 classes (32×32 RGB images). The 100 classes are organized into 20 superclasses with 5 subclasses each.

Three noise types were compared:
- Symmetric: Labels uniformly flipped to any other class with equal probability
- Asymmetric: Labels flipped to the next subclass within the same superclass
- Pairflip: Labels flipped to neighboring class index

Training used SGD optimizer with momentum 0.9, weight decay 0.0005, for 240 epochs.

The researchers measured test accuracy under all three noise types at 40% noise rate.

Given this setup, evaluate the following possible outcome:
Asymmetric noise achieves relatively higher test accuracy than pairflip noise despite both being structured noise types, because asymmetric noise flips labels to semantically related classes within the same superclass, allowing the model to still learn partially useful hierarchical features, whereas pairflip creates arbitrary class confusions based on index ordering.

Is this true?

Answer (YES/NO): NO